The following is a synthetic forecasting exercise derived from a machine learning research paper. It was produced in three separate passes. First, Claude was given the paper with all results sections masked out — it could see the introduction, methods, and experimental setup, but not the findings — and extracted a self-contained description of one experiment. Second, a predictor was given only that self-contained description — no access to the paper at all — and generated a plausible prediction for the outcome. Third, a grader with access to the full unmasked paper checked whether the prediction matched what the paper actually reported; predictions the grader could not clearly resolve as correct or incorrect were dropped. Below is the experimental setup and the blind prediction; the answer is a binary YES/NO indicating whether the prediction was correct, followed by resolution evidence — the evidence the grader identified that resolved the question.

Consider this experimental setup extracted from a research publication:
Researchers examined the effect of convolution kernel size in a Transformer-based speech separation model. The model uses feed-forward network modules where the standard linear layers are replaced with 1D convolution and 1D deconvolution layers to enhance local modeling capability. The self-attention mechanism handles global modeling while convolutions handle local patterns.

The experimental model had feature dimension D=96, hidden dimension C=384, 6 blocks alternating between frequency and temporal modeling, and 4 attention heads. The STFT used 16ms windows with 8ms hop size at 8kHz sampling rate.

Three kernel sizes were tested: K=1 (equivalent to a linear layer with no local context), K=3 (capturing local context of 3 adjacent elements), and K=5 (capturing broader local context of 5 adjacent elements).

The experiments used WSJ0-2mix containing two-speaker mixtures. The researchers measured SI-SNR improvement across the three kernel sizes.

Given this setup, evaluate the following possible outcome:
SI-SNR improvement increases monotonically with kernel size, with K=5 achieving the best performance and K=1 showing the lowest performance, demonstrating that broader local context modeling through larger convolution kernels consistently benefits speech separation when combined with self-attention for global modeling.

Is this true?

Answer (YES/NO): NO